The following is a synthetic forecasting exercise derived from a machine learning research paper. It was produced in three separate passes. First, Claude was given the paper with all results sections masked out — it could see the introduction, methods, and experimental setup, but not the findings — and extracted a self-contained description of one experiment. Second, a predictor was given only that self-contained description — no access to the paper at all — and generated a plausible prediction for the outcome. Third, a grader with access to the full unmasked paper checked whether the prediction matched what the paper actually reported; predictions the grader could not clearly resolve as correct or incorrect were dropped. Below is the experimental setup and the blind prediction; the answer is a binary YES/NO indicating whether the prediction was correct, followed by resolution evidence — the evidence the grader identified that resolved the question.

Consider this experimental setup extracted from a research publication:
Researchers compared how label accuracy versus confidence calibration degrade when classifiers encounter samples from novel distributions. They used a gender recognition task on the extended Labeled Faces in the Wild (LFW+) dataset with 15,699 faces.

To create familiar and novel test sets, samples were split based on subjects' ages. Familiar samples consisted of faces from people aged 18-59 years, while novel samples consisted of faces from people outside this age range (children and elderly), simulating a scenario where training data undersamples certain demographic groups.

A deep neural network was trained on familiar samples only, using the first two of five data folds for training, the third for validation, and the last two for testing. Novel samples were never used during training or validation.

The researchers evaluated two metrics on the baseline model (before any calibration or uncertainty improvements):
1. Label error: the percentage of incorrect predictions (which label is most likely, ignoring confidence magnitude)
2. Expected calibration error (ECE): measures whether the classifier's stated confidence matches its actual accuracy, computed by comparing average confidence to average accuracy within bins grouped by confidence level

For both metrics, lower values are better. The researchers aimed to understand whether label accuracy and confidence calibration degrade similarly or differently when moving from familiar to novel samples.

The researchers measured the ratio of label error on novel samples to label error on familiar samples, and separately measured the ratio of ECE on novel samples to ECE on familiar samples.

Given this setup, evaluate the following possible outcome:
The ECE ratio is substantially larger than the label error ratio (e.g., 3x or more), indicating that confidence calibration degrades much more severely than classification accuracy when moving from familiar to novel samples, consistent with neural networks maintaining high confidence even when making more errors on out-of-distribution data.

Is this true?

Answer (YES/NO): NO